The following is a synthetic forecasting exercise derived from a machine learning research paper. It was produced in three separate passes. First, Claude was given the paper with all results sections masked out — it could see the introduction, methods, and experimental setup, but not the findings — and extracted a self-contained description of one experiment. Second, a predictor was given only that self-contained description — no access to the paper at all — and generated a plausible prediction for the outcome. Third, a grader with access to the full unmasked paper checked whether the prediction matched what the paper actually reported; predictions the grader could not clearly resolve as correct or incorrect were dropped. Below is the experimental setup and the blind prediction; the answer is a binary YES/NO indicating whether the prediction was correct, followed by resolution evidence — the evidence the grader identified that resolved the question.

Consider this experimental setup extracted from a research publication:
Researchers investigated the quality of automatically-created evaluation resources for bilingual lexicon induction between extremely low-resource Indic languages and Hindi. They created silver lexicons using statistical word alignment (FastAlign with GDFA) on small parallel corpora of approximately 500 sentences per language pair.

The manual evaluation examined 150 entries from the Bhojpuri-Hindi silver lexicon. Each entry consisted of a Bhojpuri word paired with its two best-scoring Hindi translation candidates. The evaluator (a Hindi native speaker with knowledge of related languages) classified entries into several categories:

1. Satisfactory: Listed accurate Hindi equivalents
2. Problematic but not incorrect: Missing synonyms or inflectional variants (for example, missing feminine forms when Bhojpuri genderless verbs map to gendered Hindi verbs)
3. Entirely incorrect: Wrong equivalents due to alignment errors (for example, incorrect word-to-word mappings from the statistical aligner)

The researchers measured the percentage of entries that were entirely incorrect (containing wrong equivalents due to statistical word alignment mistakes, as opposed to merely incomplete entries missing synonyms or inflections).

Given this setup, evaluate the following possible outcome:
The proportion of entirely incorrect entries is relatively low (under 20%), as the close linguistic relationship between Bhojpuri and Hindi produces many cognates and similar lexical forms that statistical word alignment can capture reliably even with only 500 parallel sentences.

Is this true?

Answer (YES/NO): YES